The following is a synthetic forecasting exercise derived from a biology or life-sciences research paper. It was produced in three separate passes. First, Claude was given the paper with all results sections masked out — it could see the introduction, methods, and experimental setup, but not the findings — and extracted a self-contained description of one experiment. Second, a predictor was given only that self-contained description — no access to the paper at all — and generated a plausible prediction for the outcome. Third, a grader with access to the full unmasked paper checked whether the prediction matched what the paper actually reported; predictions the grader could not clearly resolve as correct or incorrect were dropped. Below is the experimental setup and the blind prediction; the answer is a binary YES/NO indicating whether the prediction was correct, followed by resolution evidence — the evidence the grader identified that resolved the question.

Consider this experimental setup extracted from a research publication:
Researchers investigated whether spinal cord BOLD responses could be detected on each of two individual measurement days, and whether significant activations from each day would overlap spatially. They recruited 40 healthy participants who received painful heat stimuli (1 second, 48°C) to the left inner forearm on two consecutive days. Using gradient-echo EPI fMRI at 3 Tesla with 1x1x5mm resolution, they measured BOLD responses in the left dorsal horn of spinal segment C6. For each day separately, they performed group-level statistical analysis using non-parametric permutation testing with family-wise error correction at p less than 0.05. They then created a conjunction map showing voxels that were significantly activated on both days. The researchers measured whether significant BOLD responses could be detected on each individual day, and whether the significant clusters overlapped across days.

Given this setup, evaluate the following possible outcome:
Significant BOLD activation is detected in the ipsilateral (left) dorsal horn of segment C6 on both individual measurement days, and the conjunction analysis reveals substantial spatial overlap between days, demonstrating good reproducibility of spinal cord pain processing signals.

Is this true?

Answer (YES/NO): NO